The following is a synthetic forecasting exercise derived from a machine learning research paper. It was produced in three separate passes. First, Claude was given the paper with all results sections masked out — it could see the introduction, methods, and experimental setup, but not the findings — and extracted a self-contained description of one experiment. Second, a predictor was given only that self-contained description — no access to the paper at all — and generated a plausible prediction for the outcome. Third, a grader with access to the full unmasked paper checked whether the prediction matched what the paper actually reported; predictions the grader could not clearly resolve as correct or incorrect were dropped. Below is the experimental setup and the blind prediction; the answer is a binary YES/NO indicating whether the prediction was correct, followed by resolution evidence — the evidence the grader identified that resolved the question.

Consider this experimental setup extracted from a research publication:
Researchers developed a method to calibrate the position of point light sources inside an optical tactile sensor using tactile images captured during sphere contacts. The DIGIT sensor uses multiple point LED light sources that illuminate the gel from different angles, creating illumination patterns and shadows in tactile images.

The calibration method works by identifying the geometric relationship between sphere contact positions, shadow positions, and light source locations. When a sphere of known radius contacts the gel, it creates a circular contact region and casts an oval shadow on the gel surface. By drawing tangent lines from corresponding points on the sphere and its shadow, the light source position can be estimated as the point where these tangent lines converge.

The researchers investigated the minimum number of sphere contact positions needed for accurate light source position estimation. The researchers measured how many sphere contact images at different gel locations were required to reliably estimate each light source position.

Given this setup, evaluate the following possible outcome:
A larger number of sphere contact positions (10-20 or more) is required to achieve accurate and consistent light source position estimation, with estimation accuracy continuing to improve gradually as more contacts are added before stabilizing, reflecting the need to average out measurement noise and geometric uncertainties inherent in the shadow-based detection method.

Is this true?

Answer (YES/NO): NO